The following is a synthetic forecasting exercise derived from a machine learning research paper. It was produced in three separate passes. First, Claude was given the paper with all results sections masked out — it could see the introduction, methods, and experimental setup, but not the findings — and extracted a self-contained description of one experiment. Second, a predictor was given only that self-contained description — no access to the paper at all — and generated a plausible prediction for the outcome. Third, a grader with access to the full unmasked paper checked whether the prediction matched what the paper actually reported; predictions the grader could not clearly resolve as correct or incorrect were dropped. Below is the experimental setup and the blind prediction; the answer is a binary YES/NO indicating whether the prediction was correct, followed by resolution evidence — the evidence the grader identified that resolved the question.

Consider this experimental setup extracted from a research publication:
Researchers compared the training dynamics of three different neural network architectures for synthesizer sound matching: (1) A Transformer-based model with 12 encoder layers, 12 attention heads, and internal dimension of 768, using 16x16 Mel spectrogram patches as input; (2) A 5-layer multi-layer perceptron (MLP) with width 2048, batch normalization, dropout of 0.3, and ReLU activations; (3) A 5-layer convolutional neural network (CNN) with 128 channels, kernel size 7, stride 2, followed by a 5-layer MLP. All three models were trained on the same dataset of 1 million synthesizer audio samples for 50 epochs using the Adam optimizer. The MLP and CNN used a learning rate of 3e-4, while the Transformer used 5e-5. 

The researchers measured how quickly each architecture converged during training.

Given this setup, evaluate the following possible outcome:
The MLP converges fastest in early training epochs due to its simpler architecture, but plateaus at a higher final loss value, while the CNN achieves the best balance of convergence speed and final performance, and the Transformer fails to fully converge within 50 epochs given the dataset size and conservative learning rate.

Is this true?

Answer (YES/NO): NO